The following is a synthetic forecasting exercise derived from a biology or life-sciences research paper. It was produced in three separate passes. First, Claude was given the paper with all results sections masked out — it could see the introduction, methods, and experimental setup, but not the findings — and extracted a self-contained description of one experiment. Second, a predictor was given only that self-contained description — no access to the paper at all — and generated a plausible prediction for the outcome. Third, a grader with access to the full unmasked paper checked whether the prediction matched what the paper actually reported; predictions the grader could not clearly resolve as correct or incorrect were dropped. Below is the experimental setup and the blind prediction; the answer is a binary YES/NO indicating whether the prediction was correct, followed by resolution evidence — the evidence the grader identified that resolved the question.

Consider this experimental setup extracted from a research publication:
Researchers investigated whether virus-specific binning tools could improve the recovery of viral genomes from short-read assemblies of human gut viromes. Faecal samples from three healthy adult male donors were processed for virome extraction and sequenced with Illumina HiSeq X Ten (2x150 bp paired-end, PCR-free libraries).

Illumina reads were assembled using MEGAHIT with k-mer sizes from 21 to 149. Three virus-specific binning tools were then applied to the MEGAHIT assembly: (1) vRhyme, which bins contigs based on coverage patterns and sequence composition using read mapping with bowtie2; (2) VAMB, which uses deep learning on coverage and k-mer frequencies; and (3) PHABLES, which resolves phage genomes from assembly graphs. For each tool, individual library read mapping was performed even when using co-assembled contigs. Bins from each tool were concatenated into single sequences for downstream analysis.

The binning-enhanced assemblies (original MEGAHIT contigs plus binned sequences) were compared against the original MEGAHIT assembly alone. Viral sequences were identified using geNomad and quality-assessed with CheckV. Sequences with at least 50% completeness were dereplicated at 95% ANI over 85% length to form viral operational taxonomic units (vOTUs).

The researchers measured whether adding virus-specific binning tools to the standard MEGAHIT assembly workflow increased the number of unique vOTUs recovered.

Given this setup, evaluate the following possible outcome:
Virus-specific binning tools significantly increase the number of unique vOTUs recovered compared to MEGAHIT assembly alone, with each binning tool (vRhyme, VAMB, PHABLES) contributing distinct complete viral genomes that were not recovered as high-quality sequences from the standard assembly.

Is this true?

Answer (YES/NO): NO